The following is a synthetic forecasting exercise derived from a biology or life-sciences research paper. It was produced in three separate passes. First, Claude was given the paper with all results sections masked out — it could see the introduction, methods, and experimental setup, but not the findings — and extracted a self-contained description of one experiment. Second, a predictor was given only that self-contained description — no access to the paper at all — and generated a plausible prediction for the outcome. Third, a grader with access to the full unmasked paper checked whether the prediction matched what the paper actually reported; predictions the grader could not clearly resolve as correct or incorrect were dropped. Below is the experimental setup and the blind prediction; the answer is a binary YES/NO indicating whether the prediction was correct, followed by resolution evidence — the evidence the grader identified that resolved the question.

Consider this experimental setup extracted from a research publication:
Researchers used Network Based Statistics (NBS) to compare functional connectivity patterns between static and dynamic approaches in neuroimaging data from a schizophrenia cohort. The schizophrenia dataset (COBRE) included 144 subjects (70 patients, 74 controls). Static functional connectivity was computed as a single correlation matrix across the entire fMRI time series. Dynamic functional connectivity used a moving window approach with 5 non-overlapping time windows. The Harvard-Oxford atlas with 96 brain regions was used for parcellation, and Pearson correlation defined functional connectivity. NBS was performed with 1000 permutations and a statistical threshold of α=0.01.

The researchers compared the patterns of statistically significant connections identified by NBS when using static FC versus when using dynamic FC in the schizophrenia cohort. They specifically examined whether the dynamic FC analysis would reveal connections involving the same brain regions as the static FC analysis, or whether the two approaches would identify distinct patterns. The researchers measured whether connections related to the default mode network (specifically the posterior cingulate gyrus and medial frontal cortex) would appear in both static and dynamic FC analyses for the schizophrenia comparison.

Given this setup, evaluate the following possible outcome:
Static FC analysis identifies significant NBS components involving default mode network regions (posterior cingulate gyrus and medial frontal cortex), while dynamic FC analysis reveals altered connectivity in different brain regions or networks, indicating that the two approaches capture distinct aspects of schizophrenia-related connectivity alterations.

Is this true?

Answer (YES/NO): NO